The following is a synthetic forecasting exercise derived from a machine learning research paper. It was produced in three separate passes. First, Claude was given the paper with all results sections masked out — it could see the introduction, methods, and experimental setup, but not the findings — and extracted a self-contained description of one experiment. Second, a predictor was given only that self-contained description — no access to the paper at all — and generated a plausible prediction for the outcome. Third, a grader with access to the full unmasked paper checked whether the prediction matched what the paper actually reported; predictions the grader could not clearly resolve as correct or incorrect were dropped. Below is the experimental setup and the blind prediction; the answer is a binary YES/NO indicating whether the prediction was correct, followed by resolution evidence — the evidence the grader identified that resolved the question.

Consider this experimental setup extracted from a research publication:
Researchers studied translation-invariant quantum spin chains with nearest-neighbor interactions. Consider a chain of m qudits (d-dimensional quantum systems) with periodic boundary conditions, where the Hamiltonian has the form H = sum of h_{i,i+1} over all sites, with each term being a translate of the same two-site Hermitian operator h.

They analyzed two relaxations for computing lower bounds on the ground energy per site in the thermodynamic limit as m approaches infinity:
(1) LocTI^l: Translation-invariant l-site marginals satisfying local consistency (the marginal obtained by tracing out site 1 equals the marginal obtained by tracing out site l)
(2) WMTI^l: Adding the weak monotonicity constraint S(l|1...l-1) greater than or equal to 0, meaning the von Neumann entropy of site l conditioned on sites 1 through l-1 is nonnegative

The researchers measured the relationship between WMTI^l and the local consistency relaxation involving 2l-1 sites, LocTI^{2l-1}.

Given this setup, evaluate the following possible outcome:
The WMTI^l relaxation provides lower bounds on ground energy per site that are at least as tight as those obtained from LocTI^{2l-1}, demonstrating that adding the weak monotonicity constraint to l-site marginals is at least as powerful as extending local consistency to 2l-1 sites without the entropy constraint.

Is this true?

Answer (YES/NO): NO